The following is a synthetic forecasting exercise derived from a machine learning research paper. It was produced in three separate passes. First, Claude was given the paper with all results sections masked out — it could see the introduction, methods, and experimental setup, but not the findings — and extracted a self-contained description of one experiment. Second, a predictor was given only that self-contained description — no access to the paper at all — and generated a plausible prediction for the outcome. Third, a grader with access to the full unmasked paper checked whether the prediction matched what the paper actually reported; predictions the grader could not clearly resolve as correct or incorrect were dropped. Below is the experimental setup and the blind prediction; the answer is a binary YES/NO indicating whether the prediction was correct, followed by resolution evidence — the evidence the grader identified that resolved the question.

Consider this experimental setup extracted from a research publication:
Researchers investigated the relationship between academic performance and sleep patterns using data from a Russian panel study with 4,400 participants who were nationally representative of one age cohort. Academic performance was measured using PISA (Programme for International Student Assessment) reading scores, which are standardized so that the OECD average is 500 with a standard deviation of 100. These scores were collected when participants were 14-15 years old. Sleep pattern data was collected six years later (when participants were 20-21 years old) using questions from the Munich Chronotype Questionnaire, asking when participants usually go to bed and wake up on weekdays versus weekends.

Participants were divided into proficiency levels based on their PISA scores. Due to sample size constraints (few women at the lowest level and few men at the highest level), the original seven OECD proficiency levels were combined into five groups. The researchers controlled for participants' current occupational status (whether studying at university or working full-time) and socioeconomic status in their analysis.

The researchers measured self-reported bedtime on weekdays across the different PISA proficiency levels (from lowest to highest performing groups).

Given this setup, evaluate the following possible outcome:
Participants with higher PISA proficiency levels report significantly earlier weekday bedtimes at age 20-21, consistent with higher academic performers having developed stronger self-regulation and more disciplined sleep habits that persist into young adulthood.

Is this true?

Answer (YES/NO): NO